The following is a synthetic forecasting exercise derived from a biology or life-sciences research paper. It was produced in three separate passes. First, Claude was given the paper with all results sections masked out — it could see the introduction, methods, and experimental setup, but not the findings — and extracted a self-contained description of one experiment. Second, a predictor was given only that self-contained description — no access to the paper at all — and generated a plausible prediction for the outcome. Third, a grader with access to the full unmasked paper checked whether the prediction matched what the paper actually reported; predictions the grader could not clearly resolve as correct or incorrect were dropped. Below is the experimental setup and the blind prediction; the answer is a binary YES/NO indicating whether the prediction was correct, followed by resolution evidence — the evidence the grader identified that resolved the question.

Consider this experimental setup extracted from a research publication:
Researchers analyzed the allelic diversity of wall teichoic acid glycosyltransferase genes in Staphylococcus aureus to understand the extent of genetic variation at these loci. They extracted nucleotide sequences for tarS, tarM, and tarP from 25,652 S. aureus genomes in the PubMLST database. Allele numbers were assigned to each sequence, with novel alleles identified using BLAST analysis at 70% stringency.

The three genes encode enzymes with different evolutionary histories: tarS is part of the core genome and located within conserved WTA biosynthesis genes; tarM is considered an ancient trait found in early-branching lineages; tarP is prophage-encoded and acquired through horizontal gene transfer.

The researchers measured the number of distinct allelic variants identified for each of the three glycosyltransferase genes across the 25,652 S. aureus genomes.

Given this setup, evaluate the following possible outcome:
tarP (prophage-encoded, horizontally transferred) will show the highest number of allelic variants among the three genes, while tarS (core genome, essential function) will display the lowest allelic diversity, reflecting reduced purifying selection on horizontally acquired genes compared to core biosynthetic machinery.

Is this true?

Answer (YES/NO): NO